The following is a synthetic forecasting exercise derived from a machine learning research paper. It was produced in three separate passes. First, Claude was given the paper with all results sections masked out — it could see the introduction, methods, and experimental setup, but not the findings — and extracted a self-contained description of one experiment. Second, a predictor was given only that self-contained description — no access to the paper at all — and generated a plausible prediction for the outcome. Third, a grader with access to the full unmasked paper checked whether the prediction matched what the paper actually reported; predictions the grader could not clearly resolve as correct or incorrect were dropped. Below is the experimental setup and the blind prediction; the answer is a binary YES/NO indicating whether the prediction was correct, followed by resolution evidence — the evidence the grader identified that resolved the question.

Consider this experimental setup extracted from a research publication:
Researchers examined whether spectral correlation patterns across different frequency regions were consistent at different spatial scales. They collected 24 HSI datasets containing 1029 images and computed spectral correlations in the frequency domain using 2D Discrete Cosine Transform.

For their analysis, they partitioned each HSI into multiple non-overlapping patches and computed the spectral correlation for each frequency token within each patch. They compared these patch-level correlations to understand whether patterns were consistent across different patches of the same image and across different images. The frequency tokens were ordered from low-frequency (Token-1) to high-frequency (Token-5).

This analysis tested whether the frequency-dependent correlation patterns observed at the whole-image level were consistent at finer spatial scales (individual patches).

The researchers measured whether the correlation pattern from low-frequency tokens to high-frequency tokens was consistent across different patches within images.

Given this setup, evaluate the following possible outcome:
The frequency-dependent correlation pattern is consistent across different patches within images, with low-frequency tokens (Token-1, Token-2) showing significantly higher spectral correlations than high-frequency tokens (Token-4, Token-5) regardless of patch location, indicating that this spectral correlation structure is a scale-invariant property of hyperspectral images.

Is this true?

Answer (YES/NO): YES